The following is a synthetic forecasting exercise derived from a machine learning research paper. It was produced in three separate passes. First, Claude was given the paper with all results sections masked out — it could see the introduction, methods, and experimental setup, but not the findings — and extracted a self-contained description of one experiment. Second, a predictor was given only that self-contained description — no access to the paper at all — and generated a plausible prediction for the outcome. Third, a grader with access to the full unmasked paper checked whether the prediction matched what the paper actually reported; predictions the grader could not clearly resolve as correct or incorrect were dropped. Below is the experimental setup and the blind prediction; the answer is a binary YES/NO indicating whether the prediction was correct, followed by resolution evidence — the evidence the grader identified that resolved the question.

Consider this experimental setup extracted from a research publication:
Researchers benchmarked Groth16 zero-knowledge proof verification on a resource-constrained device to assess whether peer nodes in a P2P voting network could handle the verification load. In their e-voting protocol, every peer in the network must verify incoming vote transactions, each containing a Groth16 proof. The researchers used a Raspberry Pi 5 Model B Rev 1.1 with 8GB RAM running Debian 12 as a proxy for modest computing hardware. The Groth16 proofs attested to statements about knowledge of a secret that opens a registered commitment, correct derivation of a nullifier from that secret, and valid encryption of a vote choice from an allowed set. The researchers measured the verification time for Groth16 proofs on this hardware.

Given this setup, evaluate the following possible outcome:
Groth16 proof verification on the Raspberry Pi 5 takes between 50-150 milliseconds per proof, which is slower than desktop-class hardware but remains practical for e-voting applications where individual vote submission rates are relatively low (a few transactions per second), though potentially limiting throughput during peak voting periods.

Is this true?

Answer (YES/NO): NO